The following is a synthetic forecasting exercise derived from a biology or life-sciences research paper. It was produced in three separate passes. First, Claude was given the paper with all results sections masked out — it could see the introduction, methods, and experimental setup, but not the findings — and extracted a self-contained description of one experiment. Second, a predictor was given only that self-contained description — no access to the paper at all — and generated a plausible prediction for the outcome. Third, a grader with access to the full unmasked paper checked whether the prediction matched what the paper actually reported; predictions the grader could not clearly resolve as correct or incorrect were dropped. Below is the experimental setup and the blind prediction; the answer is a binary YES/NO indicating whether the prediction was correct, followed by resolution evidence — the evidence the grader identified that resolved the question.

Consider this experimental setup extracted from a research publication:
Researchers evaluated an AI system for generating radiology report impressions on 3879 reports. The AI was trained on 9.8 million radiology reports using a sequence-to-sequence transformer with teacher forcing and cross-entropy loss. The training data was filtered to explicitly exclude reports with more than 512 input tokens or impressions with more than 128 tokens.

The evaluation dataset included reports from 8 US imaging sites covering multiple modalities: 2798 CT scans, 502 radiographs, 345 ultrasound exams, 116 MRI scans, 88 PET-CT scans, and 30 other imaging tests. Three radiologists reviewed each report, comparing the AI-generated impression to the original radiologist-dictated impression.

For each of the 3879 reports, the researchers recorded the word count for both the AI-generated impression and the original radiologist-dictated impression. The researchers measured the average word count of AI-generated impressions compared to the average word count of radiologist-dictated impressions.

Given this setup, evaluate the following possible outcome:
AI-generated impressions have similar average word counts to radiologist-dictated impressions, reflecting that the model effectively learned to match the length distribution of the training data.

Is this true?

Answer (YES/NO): YES